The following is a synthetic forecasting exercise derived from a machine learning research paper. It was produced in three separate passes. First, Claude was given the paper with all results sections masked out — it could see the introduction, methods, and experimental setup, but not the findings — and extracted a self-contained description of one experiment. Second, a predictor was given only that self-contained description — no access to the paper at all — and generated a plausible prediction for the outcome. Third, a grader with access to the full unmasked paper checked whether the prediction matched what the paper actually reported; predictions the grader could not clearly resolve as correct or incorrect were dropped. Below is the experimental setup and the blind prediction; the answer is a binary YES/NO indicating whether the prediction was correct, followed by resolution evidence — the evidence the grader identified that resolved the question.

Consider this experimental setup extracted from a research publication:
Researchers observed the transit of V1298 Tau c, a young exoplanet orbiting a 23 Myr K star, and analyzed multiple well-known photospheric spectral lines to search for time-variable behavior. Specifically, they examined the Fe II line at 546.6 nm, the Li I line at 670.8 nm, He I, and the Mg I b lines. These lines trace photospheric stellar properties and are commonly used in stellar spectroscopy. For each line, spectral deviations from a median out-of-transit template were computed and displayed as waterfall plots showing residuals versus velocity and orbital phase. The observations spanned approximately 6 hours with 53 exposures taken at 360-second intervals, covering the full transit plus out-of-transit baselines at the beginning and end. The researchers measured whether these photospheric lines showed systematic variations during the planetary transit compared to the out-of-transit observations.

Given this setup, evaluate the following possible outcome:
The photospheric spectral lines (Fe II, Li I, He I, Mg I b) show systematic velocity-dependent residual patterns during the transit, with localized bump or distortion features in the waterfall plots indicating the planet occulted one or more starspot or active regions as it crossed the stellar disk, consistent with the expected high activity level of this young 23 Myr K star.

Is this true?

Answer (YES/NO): NO